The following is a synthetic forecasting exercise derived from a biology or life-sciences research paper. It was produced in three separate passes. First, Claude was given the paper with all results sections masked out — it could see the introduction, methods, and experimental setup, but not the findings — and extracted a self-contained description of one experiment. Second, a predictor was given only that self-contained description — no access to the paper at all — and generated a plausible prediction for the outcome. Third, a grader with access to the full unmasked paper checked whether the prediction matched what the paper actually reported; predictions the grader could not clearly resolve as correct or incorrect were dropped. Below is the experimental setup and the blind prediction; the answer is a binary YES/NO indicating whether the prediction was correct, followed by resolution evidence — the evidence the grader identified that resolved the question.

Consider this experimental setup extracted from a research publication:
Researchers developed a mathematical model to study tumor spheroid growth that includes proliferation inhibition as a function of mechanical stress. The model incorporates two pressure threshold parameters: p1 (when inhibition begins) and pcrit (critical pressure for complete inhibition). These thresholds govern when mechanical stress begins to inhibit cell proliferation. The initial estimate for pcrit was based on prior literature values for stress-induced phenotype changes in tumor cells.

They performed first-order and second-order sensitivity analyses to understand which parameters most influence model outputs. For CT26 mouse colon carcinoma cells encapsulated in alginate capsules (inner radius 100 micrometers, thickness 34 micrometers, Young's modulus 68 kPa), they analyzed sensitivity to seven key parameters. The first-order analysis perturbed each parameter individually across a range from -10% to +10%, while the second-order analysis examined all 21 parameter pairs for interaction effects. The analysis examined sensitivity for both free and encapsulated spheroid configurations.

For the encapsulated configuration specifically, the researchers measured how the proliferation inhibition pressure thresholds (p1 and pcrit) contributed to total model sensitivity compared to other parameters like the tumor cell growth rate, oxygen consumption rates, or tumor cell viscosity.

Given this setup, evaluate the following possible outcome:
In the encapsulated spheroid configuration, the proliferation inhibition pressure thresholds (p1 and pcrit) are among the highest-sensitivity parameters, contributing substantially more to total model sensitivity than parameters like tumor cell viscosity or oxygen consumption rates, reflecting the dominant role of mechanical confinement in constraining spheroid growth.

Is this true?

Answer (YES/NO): YES